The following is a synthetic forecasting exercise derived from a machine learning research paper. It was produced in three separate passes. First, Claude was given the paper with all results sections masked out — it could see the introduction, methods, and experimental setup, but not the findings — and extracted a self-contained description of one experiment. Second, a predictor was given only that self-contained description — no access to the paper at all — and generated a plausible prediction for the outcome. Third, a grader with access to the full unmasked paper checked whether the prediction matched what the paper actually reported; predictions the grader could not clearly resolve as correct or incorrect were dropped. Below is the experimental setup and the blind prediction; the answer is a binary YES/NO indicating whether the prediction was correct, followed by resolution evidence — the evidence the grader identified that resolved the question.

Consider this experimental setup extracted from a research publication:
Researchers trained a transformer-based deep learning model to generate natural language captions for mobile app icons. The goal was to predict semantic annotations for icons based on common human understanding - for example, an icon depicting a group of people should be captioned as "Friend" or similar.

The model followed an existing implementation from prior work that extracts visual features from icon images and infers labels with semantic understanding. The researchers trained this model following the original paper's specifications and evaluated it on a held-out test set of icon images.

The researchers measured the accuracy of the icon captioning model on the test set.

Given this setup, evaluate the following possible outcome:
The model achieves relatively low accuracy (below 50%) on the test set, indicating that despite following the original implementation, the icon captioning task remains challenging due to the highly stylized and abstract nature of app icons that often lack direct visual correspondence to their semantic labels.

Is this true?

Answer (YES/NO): NO